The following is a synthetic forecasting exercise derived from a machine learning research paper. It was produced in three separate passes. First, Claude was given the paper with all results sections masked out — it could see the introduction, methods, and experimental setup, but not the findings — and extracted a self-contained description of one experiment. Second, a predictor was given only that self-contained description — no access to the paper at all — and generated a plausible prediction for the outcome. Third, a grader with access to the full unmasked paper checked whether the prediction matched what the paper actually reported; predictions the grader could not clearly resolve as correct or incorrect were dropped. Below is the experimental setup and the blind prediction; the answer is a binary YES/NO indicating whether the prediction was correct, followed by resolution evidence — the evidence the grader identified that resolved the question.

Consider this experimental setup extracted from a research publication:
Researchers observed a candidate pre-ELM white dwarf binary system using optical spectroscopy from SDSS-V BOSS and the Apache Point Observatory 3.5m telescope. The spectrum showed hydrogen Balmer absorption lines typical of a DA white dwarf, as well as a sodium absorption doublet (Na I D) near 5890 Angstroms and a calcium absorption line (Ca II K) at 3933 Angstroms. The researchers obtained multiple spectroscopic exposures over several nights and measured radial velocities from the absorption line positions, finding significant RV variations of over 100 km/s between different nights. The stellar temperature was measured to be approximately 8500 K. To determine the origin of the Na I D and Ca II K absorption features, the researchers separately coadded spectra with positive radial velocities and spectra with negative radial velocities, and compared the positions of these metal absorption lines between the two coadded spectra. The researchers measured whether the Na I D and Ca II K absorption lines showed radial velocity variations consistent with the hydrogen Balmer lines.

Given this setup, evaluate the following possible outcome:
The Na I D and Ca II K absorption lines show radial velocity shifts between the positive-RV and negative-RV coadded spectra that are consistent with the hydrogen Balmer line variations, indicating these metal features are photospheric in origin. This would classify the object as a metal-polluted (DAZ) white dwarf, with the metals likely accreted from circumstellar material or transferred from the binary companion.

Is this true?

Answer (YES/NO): NO